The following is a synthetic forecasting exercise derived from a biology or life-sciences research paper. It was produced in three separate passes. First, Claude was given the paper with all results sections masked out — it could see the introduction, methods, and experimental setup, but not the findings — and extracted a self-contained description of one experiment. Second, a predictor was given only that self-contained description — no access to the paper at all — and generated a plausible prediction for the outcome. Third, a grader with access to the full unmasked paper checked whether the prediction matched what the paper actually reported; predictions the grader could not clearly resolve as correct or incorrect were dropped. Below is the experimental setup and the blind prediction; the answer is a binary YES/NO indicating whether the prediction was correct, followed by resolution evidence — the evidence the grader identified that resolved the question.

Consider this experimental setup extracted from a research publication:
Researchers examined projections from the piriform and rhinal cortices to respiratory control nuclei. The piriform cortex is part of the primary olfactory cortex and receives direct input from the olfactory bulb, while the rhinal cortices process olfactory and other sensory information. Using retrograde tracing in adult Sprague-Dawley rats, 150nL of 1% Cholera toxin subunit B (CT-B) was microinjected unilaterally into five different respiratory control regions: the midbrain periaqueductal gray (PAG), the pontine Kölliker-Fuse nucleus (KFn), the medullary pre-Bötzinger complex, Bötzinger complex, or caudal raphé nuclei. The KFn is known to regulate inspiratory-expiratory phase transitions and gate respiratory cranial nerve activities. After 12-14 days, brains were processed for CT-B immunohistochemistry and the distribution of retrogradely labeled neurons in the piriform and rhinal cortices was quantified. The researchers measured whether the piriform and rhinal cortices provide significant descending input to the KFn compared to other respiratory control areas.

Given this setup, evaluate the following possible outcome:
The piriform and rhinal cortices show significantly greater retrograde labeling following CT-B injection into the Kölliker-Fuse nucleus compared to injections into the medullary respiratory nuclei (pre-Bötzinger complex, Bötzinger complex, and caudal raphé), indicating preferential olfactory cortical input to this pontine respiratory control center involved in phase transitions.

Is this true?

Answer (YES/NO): YES